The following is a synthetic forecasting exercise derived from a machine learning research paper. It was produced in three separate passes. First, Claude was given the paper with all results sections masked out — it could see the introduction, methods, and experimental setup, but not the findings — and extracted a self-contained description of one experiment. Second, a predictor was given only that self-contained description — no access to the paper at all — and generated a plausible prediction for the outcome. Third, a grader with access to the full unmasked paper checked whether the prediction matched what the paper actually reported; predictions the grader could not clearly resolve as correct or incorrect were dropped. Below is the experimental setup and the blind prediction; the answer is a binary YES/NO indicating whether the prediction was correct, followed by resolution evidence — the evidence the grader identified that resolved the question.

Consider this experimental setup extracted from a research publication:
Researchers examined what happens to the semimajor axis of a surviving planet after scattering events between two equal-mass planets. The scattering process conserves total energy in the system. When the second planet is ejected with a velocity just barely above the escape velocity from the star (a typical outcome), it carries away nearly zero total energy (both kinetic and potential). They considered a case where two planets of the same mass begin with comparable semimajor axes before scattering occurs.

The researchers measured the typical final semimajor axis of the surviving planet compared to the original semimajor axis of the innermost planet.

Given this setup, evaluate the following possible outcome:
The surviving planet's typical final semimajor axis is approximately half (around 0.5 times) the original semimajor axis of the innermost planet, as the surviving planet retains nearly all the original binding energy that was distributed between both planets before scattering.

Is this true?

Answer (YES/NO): YES